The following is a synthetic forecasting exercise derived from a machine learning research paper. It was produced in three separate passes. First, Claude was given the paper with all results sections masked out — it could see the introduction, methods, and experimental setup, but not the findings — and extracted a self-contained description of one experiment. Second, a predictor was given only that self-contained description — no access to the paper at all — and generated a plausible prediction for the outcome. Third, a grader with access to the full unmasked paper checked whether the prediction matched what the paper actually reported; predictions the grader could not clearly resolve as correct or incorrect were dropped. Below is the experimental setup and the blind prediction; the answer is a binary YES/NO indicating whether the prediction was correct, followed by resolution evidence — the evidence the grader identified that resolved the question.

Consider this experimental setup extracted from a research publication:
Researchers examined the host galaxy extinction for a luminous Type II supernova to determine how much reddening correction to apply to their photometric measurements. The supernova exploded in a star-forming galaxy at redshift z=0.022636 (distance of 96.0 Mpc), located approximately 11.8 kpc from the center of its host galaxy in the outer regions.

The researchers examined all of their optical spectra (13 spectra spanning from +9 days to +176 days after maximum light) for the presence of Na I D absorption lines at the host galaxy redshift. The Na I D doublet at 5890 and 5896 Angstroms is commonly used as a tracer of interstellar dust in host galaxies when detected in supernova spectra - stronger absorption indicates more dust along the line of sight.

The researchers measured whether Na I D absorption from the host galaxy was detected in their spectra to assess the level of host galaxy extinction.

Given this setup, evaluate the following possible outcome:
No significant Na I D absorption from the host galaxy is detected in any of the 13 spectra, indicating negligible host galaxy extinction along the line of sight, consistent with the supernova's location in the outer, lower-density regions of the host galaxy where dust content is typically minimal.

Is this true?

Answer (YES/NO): YES